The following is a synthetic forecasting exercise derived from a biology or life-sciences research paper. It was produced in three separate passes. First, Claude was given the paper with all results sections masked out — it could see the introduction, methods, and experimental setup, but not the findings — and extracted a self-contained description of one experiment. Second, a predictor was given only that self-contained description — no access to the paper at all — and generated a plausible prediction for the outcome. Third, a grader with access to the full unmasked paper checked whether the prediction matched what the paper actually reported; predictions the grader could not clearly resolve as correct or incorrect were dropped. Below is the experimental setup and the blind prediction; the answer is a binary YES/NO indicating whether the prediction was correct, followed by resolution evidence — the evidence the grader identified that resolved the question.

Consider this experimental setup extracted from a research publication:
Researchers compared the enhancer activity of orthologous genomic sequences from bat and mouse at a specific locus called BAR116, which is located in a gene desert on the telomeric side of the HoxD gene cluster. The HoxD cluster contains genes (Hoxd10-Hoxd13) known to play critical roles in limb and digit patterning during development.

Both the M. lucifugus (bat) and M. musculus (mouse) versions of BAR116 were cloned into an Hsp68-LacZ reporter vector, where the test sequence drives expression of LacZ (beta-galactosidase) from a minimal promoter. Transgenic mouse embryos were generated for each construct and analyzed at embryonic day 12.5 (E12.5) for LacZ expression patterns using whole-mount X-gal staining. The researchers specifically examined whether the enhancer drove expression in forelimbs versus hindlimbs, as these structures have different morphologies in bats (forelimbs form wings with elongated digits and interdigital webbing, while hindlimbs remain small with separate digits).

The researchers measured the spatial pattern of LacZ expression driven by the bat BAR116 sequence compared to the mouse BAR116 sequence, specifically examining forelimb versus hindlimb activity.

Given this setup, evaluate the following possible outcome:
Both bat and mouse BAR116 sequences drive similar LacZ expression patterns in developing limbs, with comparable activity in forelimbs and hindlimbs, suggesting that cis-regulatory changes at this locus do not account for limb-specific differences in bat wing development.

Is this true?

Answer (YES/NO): NO